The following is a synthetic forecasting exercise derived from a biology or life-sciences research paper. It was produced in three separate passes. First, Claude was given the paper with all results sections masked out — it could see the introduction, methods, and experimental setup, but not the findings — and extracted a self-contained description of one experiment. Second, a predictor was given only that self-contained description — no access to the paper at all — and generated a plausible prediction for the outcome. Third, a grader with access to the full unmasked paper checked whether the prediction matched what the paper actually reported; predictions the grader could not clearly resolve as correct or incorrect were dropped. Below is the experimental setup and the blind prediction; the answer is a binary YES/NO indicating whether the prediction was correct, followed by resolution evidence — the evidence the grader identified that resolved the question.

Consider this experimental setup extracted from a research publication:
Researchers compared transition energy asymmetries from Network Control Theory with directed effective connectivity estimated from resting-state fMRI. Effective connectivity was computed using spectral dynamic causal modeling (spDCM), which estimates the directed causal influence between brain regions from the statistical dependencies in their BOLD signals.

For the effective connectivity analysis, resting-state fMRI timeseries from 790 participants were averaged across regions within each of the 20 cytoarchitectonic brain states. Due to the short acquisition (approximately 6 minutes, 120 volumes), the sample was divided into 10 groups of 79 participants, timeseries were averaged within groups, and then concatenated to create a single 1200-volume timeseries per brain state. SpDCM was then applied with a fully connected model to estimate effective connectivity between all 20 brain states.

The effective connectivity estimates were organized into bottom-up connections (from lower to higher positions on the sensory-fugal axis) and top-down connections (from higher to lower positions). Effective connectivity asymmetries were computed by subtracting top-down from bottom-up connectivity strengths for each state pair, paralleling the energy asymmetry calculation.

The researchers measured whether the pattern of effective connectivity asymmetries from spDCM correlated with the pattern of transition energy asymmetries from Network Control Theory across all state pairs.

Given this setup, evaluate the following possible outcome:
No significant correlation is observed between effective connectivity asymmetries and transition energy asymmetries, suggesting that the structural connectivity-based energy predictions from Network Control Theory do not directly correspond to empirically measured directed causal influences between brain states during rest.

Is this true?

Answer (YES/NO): NO